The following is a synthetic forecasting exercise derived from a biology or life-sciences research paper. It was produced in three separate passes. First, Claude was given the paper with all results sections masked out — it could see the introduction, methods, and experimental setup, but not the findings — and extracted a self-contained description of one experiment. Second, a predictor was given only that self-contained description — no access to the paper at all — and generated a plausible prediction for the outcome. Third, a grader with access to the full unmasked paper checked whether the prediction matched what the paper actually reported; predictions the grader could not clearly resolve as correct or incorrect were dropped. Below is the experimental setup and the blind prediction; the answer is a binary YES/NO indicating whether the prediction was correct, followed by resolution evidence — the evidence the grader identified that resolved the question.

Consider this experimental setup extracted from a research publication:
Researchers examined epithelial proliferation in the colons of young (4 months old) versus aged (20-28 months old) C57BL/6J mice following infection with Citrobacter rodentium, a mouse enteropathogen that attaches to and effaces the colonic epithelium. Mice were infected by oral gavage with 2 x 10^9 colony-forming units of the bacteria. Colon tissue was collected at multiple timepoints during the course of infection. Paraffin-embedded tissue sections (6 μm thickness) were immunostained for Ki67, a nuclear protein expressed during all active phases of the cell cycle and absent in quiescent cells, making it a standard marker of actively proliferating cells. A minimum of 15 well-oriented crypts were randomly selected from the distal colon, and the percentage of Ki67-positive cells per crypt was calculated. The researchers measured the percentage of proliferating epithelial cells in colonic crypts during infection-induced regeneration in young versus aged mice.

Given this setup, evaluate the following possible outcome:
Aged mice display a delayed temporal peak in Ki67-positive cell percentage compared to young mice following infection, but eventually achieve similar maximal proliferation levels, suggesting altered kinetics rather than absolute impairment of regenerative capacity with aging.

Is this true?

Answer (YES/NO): NO